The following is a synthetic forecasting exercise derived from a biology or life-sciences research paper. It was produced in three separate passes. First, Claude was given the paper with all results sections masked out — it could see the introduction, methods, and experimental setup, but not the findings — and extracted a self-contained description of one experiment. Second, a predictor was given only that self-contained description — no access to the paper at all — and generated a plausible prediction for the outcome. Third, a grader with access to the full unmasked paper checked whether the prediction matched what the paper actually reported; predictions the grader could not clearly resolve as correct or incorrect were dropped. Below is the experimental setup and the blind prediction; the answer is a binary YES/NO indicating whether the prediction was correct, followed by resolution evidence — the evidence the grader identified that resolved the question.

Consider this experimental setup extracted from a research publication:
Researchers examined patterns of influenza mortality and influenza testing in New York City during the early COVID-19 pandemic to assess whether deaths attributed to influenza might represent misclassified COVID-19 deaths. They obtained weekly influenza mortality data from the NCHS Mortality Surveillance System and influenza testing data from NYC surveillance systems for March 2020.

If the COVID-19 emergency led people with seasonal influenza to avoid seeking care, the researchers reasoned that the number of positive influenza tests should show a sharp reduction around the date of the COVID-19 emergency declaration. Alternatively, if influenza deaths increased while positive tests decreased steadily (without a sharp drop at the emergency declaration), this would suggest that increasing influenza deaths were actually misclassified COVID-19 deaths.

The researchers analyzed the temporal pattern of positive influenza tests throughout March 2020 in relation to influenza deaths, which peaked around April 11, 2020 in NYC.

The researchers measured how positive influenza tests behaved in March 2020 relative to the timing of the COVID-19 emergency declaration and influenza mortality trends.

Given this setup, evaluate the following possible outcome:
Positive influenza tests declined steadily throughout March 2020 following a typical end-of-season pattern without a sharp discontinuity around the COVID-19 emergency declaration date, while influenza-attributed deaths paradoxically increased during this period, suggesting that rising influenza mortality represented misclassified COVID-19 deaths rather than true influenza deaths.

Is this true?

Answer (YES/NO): YES